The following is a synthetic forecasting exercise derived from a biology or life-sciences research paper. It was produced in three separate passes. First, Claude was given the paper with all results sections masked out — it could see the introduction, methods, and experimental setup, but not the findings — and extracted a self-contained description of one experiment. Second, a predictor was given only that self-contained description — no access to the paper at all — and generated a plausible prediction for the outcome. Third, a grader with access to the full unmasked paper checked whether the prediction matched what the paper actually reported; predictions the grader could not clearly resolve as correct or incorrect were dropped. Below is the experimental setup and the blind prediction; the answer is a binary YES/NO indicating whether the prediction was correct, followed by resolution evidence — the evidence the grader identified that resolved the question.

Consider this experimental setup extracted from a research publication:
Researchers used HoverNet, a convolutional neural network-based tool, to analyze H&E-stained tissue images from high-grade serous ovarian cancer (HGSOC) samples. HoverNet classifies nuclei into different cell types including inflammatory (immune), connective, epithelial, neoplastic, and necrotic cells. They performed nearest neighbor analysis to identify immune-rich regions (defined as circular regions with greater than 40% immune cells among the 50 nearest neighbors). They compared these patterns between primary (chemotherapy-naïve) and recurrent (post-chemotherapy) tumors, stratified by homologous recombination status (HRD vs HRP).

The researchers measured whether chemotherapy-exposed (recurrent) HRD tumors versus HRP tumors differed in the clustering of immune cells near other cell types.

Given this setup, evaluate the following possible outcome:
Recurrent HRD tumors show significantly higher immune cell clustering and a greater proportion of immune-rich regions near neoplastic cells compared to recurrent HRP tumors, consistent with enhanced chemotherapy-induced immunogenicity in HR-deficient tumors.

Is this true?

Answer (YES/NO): NO